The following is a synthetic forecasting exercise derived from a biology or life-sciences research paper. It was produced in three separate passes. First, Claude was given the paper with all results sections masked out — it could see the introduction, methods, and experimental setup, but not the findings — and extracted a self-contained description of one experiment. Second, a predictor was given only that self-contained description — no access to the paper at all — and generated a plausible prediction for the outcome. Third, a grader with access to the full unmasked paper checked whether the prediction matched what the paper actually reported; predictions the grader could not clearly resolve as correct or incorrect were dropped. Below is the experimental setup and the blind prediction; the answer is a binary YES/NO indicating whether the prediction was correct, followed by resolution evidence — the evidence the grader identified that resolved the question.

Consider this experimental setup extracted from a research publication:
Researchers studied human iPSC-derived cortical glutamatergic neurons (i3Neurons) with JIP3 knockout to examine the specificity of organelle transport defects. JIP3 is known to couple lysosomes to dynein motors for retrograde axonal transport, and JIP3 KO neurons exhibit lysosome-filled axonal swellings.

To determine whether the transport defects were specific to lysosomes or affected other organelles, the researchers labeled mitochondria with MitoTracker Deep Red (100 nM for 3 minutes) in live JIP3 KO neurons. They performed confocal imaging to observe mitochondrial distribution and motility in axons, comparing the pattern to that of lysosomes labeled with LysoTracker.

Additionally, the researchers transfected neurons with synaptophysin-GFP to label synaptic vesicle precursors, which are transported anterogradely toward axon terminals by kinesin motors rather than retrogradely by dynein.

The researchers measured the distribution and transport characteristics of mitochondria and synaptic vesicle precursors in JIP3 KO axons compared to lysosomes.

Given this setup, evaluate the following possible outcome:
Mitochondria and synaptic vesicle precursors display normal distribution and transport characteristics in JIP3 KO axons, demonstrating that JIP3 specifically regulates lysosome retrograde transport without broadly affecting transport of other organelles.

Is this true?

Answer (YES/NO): NO